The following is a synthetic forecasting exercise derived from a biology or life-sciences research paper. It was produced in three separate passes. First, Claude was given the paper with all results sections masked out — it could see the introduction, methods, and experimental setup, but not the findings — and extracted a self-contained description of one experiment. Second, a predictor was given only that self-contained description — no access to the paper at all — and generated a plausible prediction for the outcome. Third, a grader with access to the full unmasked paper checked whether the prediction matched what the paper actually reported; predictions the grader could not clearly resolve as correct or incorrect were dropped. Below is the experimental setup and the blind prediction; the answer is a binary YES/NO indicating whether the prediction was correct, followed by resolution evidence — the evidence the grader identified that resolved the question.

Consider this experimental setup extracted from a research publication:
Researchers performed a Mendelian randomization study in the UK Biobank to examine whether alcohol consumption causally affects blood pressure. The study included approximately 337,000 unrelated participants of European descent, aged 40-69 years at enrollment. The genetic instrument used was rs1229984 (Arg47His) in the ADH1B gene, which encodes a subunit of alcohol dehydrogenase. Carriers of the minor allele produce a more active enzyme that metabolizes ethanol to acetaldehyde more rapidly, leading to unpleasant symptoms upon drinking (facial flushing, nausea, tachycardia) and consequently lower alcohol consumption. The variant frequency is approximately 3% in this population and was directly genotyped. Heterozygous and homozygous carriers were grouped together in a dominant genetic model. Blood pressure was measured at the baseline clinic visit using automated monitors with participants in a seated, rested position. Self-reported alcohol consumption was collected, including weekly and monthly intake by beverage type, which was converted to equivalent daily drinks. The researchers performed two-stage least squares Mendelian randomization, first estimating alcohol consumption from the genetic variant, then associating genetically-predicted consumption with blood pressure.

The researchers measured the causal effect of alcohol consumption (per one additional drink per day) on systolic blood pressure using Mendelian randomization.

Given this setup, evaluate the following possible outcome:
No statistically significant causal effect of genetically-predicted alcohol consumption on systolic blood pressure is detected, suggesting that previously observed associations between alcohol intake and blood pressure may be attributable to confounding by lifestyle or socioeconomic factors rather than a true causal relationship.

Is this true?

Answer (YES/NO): NO